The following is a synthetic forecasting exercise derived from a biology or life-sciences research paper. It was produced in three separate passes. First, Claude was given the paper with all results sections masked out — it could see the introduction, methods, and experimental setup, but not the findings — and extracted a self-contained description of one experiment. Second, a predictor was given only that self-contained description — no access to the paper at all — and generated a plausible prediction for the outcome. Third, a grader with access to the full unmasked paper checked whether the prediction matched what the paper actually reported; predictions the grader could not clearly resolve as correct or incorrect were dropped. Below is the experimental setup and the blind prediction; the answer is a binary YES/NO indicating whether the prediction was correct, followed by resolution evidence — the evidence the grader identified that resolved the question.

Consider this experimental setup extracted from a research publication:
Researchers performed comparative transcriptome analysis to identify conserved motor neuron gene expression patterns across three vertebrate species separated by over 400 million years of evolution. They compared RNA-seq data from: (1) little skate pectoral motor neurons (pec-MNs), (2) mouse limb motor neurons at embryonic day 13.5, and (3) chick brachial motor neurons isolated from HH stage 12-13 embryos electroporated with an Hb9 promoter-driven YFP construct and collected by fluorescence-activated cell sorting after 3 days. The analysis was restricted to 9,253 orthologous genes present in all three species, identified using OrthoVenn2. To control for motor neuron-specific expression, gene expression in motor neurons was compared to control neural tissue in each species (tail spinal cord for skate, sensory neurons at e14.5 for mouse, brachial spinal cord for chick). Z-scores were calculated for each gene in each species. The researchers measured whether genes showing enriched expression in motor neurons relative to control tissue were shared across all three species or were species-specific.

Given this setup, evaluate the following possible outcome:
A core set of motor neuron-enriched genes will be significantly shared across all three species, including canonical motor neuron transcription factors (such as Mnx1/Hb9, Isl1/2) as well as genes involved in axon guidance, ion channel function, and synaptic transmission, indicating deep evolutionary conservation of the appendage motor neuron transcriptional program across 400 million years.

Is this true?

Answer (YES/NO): NO